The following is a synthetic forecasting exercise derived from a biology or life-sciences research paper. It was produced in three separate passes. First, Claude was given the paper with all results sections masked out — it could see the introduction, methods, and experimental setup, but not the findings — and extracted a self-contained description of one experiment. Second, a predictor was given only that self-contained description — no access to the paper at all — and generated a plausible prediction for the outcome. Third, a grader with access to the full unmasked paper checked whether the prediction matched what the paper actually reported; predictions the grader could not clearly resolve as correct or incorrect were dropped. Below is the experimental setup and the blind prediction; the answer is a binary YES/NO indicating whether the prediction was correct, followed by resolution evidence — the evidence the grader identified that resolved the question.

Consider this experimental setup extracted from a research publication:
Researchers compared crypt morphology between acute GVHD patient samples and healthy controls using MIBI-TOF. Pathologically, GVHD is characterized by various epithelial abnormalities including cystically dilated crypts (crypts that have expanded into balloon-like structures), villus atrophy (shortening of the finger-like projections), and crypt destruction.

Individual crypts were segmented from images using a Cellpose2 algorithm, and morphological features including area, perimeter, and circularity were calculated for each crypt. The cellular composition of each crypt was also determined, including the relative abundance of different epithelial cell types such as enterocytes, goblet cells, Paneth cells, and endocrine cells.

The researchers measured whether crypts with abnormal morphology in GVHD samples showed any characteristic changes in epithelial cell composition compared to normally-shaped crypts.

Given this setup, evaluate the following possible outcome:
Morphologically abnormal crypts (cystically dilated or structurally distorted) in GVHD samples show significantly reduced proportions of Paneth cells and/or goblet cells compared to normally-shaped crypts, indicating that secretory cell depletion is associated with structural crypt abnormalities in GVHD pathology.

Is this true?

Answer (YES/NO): NO